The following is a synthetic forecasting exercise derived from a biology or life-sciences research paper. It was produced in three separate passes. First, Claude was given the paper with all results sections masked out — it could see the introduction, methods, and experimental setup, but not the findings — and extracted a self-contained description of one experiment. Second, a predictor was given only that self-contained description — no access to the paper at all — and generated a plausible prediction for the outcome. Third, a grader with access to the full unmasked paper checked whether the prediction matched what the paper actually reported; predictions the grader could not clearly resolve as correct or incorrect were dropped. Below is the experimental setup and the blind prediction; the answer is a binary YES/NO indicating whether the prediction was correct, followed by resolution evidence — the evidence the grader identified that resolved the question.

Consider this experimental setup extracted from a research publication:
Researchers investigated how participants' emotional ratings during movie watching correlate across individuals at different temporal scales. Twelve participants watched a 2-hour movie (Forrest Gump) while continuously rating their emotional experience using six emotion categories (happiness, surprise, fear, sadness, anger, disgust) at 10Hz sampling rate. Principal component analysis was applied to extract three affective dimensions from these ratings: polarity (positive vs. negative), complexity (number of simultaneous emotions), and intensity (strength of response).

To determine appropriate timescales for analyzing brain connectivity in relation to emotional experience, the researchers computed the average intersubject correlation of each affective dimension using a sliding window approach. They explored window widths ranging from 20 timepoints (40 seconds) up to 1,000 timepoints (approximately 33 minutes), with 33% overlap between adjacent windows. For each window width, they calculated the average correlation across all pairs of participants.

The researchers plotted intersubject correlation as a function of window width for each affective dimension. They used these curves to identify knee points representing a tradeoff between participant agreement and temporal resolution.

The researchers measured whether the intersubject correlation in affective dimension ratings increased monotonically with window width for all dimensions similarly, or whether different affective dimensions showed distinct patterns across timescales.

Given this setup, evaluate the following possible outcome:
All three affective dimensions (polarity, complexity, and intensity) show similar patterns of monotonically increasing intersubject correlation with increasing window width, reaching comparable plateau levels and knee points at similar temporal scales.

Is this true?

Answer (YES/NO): NO